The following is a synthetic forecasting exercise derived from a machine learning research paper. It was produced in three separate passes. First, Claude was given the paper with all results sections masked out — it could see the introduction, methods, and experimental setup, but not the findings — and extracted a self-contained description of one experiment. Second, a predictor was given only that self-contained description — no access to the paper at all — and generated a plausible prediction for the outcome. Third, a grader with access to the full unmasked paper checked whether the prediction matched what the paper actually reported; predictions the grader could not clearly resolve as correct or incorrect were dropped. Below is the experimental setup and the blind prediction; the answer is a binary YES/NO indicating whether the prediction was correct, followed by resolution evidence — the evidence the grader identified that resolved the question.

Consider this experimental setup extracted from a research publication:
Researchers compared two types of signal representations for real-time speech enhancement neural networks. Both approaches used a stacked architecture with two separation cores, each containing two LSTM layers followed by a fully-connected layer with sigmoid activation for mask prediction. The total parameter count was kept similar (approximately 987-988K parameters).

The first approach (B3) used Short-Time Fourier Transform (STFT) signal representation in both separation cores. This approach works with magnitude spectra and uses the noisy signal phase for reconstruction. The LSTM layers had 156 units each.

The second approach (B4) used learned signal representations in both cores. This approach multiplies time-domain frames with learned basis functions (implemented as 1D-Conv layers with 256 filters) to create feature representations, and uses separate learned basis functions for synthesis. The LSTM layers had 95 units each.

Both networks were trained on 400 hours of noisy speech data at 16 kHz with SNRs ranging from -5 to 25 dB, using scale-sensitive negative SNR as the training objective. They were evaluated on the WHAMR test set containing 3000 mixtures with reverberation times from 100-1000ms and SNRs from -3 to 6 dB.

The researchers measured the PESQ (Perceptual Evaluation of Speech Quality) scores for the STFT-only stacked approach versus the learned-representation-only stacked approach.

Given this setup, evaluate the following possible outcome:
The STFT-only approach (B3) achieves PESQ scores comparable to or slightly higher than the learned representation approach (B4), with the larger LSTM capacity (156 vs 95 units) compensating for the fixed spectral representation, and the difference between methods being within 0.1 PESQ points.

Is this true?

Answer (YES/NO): YES